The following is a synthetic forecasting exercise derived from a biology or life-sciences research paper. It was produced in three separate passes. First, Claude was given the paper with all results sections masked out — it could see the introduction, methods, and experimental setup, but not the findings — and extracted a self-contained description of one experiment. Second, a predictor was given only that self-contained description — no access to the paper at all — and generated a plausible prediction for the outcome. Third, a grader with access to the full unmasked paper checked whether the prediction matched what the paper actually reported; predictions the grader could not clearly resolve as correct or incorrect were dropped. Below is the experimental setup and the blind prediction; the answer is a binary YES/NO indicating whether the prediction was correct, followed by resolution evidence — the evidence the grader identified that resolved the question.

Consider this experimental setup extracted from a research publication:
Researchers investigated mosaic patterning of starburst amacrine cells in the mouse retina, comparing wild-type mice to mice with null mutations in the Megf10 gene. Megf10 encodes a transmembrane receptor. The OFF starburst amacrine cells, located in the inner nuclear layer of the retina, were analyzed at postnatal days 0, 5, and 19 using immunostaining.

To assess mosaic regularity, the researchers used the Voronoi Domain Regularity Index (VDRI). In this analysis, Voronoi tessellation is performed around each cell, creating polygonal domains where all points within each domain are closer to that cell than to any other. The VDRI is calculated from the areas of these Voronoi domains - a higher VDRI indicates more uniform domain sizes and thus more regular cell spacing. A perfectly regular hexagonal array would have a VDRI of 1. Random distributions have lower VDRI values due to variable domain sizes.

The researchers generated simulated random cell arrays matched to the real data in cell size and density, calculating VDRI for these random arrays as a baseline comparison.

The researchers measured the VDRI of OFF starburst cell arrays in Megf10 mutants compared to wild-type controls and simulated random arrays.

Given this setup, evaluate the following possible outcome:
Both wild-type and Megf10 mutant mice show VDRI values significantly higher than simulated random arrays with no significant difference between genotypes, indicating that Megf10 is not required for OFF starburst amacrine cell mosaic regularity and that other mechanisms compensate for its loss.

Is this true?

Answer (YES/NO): NO